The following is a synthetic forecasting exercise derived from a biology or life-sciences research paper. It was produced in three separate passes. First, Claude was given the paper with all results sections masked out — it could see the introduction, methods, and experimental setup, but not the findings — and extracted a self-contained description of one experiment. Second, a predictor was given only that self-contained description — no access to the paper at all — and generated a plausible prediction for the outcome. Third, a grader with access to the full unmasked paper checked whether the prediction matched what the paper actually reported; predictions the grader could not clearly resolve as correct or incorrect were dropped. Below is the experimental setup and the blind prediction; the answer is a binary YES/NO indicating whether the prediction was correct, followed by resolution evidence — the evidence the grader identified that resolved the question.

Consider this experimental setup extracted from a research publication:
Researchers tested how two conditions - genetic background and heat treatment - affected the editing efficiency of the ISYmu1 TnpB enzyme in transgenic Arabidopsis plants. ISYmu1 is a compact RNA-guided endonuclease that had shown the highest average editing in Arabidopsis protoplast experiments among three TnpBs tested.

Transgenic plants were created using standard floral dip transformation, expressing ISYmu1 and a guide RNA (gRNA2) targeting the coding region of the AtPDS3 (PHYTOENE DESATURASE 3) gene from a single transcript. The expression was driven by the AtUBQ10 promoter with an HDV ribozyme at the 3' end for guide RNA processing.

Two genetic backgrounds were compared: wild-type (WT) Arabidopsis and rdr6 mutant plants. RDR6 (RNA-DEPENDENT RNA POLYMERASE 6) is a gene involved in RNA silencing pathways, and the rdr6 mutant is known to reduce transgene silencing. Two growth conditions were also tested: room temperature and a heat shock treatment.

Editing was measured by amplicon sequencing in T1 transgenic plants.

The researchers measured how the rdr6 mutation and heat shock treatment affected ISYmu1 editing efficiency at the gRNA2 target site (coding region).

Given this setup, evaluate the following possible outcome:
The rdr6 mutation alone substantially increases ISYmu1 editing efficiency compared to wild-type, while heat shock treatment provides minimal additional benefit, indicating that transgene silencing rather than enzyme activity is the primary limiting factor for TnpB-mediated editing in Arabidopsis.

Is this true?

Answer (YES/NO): NO